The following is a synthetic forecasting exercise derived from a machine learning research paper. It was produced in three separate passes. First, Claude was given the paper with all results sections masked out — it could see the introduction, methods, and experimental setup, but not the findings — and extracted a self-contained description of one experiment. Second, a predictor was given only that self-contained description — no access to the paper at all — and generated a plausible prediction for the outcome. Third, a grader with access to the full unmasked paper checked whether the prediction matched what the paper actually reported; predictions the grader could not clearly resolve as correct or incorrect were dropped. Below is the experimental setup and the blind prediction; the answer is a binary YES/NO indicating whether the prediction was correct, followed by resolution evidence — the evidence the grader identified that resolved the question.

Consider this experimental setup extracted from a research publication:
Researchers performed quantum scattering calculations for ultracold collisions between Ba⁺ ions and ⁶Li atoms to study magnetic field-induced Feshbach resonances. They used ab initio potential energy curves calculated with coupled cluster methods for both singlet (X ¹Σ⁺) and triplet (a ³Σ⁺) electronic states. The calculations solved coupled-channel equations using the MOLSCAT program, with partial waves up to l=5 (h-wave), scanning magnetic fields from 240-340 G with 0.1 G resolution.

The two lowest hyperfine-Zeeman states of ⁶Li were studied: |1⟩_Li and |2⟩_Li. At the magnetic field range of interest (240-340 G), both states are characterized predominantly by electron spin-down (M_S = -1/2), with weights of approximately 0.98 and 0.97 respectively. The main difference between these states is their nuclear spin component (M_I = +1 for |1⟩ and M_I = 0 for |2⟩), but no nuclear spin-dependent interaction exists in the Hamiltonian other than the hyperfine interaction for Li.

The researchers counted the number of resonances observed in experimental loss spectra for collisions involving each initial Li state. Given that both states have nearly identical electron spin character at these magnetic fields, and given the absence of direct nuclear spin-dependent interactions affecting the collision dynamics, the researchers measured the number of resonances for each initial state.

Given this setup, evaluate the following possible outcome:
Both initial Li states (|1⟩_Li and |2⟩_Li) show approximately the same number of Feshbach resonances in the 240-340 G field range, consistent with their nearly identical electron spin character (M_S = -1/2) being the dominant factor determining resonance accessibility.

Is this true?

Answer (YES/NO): NO